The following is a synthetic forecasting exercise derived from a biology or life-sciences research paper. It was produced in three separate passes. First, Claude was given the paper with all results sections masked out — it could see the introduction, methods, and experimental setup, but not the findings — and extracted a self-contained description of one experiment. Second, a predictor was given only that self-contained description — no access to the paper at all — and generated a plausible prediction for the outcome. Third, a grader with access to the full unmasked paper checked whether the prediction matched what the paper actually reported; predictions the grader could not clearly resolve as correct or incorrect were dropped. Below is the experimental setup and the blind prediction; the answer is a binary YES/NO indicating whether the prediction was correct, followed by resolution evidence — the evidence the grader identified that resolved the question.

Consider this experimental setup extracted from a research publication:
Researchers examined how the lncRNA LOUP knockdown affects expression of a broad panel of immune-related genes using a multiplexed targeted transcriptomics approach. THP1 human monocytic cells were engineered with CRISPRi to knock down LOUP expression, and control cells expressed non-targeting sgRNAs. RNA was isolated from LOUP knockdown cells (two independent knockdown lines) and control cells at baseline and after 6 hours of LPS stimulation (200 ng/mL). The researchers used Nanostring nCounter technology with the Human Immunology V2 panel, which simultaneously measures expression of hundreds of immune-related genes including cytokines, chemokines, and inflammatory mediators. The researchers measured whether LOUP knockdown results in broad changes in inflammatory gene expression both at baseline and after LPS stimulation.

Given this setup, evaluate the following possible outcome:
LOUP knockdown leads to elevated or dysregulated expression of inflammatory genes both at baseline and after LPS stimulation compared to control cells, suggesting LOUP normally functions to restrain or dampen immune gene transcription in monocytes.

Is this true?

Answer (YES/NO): YES